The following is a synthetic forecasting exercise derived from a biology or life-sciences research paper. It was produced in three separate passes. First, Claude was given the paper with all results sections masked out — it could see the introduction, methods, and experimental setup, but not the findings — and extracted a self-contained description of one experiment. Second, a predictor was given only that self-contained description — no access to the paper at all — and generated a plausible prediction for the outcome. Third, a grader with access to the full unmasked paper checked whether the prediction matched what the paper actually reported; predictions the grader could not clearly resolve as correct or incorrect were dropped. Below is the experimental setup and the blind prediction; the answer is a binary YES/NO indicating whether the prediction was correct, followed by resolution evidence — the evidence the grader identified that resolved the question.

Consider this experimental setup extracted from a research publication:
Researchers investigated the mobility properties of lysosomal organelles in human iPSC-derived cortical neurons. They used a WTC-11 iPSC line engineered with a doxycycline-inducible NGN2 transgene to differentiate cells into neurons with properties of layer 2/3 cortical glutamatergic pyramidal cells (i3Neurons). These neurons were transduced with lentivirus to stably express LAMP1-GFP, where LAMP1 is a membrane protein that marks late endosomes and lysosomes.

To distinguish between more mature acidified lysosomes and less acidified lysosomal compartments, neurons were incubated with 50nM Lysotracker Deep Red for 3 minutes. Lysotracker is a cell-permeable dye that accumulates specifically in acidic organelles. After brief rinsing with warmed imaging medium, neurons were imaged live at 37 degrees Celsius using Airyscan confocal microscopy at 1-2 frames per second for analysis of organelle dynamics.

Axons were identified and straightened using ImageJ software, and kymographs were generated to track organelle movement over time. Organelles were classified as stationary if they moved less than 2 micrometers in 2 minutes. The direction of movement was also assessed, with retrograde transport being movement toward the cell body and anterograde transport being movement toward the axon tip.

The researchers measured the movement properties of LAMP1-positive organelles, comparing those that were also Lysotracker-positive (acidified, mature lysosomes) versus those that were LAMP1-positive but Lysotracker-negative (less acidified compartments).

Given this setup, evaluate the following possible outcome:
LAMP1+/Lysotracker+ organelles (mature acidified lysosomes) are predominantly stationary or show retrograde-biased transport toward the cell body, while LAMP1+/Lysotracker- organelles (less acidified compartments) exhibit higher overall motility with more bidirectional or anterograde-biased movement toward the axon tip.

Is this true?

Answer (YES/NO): YES